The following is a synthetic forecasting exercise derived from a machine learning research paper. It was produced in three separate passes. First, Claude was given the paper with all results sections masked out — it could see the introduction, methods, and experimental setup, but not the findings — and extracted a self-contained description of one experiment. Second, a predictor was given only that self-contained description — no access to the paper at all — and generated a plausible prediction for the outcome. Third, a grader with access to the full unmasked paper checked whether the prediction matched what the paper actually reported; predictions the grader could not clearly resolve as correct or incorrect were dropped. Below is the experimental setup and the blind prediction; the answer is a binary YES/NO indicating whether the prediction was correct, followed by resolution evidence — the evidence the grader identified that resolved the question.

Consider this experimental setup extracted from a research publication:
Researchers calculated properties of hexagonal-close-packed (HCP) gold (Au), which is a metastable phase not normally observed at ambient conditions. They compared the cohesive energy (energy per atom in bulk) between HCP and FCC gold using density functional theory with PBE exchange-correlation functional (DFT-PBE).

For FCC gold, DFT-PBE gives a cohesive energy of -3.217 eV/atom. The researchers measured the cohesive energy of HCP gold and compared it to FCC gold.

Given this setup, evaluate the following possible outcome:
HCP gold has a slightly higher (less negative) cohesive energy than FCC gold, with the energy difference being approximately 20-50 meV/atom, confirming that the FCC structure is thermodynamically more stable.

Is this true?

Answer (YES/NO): NO